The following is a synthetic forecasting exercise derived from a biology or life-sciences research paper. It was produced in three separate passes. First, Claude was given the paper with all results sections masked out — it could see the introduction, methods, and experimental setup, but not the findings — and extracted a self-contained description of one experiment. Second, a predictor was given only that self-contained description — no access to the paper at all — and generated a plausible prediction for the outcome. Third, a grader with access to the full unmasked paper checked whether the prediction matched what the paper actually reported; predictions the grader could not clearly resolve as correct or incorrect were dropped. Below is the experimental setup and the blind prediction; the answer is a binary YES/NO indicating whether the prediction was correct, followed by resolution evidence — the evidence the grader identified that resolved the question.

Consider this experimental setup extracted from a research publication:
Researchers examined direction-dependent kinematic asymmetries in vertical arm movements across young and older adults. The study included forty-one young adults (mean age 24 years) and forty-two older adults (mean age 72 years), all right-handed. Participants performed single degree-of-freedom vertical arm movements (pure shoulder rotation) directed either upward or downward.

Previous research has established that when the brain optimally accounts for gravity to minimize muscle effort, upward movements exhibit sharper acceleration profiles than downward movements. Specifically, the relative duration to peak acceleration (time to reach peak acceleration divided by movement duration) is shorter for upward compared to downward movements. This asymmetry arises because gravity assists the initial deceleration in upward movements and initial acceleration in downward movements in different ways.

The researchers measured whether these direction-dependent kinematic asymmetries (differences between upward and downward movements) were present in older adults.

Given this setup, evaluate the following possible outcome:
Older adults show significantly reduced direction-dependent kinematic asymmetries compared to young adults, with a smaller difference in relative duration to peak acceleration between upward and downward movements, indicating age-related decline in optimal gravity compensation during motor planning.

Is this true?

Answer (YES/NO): NO